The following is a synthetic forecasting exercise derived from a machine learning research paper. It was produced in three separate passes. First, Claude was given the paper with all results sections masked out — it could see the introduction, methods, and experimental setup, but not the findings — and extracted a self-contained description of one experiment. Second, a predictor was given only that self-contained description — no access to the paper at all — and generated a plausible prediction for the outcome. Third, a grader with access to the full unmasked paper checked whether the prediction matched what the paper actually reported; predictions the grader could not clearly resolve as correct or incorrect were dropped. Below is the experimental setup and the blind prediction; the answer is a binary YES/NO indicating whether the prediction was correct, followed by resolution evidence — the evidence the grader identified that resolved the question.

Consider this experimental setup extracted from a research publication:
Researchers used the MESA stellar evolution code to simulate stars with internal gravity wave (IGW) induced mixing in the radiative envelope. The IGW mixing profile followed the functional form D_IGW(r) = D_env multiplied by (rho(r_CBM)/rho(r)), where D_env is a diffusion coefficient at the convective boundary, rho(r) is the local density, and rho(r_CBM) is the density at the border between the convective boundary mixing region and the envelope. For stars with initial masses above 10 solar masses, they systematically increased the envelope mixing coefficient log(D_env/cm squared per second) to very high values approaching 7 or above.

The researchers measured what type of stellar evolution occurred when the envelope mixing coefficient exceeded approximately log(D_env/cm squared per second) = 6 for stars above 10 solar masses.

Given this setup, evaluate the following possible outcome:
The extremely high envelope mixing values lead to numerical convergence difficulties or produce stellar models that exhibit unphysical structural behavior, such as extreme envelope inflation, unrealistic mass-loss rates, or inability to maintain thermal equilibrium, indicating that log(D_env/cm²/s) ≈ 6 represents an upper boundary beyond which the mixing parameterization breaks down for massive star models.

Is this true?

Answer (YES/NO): NO